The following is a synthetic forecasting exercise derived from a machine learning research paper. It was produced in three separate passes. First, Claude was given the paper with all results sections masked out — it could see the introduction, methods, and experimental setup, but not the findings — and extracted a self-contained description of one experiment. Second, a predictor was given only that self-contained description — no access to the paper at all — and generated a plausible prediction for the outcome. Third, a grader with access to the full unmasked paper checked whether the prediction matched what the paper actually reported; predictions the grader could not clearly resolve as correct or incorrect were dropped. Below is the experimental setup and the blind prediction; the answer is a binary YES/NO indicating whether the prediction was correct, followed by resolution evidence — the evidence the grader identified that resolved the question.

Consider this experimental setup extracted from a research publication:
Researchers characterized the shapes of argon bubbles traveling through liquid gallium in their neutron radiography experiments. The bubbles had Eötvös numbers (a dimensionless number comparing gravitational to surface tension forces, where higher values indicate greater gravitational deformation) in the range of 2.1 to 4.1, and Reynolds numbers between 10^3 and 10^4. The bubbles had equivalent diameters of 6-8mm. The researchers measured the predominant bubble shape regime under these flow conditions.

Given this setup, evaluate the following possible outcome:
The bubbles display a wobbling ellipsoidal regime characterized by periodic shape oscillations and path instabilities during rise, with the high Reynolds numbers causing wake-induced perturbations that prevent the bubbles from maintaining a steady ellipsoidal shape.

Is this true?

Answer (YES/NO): YES